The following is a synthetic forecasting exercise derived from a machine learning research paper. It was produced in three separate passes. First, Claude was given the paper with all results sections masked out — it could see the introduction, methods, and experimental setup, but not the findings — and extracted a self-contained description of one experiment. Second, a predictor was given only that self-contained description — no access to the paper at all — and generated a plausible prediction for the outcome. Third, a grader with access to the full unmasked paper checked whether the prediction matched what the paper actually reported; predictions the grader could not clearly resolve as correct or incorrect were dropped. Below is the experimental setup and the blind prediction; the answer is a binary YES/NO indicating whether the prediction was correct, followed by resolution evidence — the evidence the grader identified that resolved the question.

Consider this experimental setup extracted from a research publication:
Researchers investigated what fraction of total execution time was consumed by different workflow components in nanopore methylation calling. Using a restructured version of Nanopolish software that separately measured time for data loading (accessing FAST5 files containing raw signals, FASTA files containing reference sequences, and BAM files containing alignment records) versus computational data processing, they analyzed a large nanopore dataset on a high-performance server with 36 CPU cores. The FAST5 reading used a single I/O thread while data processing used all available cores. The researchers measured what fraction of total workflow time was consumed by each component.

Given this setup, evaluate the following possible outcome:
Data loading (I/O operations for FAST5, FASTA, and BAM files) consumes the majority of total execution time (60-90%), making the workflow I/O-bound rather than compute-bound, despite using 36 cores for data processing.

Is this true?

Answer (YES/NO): NO